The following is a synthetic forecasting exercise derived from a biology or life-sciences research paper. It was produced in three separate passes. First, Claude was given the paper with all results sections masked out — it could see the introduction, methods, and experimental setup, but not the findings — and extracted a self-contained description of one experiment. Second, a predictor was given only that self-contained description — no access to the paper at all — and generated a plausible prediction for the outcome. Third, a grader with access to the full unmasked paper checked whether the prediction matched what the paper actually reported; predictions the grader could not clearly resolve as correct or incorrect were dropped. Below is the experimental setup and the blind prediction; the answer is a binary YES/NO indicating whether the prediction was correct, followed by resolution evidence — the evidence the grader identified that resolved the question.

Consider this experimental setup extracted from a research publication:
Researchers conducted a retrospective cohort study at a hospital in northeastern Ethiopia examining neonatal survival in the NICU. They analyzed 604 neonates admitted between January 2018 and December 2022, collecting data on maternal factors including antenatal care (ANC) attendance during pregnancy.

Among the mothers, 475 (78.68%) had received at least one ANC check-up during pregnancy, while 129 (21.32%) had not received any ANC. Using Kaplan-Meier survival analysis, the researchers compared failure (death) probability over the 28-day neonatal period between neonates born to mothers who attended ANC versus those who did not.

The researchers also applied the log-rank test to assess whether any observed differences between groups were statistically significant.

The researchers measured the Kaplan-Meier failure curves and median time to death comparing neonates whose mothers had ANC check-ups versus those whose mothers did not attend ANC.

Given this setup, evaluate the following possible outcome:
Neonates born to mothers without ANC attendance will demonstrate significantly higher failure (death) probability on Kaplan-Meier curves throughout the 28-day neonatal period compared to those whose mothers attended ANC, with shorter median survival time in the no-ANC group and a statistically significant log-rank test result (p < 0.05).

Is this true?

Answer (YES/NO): YES